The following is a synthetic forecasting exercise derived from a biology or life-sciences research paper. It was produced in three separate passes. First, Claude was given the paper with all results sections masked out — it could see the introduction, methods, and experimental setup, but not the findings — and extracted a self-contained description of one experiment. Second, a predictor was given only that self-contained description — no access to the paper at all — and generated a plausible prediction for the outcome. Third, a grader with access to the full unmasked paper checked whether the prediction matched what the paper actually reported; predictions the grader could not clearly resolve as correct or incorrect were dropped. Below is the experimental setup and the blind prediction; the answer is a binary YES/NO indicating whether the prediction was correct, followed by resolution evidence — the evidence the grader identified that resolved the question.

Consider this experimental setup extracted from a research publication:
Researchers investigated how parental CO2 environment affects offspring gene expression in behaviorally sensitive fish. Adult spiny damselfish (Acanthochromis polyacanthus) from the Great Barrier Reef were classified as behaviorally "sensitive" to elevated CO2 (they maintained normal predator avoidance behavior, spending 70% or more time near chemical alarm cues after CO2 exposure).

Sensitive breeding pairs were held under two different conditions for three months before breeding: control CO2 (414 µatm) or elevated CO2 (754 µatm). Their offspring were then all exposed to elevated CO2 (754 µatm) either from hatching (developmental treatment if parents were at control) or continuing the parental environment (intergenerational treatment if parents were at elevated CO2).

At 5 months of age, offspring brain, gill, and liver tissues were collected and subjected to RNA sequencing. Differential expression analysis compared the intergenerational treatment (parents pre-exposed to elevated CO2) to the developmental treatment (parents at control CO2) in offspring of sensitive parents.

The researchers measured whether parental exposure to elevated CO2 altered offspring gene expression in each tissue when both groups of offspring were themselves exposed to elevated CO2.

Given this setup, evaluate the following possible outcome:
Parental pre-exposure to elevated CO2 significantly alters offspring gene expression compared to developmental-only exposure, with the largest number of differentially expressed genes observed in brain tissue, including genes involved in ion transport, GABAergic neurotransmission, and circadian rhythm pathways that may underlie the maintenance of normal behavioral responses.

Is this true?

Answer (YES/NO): NO